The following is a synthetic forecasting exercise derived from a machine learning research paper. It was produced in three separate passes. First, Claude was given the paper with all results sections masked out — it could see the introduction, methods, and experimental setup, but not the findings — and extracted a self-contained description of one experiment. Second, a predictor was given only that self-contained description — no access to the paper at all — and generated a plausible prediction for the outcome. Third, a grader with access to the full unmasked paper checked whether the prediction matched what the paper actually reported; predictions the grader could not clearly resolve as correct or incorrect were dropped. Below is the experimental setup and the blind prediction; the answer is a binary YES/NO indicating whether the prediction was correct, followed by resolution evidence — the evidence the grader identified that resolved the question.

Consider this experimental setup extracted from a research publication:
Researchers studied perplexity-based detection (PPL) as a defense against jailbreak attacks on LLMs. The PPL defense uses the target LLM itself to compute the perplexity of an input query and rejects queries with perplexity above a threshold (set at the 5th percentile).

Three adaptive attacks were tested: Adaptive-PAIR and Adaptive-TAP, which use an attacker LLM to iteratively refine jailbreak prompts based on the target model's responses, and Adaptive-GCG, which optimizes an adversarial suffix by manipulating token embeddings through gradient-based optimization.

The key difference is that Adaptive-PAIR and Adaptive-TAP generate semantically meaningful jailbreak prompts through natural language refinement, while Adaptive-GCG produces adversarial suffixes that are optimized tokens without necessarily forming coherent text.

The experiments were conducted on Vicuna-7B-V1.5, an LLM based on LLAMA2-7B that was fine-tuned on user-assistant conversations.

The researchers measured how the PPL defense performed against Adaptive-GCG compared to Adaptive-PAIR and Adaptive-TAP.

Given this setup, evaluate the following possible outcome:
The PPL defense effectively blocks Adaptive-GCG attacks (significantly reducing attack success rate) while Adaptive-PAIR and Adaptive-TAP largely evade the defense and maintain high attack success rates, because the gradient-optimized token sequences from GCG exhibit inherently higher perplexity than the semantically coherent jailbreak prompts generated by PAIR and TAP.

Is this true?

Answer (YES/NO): YES